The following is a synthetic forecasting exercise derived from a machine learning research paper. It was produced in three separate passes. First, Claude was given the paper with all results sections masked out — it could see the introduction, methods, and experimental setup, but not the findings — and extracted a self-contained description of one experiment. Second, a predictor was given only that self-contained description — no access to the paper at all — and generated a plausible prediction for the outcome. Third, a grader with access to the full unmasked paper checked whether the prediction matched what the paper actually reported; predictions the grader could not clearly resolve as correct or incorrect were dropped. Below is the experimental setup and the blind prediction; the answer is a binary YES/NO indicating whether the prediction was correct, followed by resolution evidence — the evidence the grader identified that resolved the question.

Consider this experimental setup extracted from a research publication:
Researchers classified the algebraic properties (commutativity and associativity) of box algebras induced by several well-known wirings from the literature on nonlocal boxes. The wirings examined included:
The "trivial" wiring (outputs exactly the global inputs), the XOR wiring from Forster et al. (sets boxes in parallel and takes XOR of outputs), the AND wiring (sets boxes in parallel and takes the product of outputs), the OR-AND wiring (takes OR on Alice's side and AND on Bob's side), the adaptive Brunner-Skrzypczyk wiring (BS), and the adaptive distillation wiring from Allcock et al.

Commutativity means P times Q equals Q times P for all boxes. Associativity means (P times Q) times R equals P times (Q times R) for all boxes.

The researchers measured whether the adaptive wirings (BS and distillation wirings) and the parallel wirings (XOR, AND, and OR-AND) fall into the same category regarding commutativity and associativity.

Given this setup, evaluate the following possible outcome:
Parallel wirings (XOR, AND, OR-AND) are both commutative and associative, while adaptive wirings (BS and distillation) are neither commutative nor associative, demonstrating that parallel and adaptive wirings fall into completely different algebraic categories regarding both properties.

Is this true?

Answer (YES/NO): YES